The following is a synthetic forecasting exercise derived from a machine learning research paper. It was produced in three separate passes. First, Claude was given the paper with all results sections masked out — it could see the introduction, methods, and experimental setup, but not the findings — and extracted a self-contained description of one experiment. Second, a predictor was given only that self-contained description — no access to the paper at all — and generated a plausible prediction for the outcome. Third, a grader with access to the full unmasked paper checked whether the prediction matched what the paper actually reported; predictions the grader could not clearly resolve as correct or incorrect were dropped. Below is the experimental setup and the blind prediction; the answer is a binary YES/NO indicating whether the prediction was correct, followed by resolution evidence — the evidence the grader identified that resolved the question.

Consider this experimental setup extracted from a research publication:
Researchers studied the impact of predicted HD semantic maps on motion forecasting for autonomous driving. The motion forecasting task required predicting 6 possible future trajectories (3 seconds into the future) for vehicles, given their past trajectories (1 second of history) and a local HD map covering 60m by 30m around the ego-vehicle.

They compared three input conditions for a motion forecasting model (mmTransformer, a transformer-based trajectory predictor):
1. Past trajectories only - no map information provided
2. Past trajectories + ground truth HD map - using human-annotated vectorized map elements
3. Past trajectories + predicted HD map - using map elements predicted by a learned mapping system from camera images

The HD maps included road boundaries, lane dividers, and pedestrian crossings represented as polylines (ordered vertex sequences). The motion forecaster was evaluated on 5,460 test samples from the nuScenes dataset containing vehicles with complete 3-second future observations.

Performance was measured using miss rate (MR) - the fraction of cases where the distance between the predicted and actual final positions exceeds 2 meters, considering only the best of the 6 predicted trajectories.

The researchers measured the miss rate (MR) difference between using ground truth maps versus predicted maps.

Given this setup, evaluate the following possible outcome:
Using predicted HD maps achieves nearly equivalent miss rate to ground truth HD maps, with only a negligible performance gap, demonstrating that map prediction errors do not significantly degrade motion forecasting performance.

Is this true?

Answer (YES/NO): YES